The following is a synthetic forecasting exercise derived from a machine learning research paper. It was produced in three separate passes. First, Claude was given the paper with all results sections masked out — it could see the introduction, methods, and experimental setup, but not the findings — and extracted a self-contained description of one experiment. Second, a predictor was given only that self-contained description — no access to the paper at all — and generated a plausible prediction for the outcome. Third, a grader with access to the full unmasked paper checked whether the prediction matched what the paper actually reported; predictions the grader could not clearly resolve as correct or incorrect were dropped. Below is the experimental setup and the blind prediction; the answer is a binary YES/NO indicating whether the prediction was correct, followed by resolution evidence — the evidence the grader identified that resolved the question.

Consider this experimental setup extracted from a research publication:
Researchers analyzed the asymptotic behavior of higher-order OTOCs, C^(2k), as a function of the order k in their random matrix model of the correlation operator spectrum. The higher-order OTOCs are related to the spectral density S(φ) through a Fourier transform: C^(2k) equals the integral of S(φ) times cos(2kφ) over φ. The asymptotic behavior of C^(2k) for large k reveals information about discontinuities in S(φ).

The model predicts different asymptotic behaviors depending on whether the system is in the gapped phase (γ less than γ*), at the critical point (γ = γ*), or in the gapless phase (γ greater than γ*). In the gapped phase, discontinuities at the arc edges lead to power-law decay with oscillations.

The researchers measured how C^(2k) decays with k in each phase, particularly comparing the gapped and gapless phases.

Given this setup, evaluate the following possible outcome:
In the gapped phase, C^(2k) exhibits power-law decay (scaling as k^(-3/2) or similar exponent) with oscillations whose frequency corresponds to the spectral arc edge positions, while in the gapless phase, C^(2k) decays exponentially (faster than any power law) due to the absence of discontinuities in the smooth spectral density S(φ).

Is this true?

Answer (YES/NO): YES